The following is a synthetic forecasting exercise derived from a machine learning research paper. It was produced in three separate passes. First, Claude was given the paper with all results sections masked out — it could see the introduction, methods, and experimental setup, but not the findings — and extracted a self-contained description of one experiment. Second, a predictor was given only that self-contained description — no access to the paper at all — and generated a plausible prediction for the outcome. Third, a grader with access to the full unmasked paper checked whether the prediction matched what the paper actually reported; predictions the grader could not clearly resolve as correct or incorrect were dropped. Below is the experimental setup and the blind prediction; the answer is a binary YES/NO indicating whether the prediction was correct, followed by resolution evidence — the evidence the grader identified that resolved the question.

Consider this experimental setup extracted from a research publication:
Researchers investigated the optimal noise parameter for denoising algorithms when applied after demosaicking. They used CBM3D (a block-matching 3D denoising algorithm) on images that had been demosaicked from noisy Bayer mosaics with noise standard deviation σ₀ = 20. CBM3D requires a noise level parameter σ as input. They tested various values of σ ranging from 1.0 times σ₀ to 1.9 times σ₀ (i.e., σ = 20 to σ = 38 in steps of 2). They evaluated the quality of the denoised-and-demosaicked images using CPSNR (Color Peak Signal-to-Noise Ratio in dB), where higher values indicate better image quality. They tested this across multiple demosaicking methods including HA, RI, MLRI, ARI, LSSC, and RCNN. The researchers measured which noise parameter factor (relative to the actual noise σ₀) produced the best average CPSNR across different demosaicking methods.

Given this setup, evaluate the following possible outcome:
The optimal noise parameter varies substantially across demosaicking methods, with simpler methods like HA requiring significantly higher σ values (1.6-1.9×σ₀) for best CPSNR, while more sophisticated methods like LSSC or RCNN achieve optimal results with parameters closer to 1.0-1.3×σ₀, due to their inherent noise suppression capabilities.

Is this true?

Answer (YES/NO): NO